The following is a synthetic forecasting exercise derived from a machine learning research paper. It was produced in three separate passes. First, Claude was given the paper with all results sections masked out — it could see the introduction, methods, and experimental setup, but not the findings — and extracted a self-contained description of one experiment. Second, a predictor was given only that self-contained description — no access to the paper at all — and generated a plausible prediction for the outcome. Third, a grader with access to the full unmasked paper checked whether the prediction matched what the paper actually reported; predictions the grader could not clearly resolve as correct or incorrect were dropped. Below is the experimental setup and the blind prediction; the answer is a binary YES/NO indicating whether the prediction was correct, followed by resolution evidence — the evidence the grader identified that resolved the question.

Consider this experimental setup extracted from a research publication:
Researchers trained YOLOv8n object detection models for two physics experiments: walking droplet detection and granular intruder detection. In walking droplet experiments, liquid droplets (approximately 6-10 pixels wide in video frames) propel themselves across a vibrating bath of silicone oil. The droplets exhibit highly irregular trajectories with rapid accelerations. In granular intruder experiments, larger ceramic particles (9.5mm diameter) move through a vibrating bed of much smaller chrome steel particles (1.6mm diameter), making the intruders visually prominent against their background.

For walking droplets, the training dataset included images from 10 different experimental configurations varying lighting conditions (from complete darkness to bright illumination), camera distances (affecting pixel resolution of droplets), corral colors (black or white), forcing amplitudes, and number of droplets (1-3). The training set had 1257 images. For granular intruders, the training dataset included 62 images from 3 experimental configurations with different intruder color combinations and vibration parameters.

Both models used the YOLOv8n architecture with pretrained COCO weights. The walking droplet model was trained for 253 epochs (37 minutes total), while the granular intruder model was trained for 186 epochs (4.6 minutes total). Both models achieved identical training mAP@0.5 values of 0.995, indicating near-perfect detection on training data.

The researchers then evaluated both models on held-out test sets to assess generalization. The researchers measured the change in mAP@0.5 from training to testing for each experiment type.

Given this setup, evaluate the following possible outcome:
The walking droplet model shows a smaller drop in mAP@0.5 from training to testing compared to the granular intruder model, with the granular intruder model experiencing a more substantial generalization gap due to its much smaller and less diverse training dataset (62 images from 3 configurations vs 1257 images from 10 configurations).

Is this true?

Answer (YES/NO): NO